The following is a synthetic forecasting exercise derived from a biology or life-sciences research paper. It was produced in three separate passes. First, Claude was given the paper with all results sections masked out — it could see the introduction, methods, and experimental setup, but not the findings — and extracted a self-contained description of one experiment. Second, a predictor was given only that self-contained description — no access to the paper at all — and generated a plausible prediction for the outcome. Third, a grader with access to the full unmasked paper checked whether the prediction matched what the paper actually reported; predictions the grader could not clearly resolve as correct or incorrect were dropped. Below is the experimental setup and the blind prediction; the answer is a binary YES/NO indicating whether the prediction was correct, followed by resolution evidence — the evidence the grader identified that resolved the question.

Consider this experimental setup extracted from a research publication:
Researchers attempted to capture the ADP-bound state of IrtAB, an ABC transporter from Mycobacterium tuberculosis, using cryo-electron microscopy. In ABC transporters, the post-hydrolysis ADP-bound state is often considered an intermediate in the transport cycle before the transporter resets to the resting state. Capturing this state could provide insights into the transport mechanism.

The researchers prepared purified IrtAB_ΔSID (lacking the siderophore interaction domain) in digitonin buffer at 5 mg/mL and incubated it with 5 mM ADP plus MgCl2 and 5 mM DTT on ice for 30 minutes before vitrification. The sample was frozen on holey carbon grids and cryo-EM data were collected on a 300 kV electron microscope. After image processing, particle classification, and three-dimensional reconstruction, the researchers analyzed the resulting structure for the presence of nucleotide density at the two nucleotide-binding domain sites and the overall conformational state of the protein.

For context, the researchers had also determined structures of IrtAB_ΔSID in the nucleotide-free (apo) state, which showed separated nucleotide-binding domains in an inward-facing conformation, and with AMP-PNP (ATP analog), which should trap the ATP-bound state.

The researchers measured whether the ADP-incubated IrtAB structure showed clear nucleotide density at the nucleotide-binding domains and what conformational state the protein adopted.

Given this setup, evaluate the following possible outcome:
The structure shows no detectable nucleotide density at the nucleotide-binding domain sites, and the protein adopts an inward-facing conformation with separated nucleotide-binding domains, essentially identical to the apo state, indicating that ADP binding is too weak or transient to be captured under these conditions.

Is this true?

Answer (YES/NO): NO